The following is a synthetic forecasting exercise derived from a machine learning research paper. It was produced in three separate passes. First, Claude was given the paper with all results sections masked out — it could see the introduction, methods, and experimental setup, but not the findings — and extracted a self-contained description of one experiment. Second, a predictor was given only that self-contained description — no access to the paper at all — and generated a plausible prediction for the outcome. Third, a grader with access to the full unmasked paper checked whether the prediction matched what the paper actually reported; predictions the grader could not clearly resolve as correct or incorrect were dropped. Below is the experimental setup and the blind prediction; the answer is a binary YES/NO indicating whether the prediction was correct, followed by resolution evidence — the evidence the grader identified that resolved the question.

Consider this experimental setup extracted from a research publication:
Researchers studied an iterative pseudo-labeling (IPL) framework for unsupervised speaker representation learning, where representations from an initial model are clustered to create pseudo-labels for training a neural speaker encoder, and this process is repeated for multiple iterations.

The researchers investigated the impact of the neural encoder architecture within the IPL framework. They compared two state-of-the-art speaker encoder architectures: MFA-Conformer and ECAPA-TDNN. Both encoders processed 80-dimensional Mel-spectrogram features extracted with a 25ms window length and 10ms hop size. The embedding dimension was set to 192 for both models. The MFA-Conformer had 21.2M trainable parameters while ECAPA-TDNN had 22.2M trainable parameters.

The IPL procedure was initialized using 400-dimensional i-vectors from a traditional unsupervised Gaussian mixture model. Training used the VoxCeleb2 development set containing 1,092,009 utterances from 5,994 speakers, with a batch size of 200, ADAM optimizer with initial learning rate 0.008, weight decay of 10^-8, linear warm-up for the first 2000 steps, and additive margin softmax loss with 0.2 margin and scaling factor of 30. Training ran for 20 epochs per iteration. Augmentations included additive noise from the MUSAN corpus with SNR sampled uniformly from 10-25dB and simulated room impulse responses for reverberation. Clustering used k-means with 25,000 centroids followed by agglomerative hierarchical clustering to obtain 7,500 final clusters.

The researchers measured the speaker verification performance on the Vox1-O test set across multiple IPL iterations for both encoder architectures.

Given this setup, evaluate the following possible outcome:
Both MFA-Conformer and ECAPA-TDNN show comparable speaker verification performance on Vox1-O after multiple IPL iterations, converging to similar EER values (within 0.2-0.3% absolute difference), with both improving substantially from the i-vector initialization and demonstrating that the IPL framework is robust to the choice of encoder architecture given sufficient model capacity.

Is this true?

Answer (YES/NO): NO